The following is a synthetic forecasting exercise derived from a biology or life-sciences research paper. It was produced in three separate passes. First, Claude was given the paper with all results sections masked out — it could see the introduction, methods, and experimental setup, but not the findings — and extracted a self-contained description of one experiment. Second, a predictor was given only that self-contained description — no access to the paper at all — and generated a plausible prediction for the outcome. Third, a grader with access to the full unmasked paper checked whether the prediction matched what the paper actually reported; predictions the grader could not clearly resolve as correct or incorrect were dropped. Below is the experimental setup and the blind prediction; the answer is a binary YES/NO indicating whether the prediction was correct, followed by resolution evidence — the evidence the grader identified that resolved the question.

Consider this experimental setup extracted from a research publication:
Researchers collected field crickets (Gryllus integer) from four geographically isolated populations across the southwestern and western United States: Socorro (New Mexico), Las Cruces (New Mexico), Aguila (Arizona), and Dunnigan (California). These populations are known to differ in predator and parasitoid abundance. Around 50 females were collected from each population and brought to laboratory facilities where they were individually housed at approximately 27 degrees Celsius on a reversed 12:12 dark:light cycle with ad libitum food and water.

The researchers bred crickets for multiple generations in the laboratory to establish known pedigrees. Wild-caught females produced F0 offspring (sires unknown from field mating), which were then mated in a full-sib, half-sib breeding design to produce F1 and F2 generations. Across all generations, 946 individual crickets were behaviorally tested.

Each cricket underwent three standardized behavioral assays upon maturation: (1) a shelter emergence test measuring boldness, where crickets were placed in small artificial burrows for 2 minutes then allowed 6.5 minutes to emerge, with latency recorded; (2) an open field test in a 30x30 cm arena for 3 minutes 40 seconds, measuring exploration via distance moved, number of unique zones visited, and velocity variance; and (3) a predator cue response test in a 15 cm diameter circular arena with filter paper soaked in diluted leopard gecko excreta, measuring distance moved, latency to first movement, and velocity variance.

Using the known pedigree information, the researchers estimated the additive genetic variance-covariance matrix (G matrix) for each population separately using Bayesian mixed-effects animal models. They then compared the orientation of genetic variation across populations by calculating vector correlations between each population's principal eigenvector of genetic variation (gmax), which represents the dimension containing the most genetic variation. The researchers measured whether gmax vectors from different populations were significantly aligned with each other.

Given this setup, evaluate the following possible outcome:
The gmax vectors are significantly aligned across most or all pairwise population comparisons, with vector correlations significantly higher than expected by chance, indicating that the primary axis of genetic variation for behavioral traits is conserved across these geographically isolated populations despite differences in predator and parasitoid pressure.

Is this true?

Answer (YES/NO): NO